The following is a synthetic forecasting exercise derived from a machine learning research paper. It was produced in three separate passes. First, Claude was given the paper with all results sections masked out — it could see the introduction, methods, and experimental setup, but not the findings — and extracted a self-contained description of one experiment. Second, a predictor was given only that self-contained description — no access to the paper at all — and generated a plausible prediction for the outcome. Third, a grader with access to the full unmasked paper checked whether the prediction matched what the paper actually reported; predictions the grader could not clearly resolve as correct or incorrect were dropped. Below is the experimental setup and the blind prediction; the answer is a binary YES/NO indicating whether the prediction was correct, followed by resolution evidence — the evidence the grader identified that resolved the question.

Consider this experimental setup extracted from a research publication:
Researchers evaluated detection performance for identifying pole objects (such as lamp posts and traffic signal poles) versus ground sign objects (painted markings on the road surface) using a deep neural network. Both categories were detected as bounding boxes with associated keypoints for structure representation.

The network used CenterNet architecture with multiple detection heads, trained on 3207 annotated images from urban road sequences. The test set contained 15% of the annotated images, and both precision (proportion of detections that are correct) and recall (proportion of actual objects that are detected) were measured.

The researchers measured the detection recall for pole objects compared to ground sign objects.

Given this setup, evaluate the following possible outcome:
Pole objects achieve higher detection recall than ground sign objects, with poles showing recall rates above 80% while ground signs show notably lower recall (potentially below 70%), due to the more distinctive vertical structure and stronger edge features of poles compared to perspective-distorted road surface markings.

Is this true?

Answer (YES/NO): NO